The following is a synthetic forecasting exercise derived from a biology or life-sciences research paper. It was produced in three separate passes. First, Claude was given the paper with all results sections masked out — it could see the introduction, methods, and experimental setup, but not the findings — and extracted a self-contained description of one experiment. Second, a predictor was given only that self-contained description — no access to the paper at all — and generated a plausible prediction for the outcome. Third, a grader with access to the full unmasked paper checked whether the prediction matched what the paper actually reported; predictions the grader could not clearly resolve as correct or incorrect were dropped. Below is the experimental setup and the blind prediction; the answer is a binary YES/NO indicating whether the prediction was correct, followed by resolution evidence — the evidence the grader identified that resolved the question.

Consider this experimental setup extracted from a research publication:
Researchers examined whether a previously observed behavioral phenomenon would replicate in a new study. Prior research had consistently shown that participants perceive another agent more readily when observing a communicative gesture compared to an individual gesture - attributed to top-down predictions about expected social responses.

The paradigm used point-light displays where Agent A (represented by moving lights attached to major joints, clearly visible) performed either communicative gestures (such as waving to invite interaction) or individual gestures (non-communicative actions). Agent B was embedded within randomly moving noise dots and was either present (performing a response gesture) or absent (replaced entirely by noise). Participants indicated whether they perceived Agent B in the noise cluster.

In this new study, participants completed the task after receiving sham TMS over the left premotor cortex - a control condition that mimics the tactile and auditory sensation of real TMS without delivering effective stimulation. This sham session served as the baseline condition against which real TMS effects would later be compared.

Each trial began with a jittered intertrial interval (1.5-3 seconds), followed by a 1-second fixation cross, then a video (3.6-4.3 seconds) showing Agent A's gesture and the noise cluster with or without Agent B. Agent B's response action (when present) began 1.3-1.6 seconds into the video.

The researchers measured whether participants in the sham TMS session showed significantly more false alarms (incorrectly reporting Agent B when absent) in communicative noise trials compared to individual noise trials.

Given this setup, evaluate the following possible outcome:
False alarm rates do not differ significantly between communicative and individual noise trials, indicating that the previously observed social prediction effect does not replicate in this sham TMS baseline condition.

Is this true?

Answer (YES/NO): NO